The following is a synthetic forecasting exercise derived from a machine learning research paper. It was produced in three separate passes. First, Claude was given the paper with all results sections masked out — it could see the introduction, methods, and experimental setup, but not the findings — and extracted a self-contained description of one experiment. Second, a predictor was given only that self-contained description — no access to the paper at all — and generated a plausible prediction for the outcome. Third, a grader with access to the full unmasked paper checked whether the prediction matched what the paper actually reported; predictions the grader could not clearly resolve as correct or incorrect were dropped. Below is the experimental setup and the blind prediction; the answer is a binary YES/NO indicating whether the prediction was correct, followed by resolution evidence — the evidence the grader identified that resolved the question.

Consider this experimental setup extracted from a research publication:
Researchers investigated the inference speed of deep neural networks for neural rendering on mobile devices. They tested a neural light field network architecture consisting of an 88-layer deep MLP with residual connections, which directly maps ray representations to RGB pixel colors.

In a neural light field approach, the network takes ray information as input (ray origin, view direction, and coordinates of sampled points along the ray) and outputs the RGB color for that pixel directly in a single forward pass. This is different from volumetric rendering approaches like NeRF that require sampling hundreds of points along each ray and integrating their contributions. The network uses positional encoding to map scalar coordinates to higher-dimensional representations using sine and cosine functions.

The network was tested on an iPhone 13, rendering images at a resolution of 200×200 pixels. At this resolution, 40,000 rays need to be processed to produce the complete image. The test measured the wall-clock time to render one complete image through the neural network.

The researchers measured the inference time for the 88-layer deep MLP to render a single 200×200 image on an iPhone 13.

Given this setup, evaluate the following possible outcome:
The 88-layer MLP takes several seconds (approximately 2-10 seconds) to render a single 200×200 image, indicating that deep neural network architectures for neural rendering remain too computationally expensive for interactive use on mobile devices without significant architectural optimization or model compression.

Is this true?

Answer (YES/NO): YES